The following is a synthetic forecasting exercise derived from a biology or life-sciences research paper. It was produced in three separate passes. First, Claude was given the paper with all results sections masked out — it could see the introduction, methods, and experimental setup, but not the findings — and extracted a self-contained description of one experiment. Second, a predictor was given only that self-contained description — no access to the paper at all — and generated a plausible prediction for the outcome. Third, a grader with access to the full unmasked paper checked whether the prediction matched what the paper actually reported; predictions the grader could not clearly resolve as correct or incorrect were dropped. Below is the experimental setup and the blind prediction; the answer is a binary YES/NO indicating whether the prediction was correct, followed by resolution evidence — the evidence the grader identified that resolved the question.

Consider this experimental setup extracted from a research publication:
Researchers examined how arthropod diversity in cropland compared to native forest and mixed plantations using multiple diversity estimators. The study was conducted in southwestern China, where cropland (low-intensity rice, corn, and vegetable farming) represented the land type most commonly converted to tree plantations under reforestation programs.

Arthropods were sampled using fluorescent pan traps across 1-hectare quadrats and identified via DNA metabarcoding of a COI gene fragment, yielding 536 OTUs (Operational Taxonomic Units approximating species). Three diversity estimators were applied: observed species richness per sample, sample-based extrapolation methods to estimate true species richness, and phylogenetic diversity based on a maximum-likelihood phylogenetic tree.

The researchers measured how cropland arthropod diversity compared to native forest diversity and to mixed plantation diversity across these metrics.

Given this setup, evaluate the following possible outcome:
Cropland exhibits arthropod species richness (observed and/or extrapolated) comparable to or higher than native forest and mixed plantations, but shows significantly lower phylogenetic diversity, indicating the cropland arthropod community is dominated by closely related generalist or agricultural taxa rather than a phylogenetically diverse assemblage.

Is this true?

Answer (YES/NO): NO